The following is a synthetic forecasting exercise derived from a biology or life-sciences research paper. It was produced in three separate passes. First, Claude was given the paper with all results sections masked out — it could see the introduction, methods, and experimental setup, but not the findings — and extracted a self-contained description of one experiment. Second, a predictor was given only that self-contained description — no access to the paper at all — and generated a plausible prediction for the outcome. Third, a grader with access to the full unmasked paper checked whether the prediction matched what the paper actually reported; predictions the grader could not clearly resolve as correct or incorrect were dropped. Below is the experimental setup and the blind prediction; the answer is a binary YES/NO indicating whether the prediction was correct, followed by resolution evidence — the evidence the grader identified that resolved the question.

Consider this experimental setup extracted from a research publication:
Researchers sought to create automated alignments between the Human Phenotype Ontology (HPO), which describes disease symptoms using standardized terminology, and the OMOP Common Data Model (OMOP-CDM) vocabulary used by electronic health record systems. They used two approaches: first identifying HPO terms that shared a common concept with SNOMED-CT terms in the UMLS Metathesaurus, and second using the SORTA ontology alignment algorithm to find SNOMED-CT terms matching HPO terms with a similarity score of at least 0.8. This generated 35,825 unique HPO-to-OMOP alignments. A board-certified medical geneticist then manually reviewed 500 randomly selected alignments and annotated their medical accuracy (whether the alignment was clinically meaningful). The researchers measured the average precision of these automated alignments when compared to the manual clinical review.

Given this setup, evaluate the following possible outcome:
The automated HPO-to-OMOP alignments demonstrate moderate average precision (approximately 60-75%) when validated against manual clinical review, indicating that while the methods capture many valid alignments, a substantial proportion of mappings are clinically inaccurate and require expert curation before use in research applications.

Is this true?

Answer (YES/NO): NO